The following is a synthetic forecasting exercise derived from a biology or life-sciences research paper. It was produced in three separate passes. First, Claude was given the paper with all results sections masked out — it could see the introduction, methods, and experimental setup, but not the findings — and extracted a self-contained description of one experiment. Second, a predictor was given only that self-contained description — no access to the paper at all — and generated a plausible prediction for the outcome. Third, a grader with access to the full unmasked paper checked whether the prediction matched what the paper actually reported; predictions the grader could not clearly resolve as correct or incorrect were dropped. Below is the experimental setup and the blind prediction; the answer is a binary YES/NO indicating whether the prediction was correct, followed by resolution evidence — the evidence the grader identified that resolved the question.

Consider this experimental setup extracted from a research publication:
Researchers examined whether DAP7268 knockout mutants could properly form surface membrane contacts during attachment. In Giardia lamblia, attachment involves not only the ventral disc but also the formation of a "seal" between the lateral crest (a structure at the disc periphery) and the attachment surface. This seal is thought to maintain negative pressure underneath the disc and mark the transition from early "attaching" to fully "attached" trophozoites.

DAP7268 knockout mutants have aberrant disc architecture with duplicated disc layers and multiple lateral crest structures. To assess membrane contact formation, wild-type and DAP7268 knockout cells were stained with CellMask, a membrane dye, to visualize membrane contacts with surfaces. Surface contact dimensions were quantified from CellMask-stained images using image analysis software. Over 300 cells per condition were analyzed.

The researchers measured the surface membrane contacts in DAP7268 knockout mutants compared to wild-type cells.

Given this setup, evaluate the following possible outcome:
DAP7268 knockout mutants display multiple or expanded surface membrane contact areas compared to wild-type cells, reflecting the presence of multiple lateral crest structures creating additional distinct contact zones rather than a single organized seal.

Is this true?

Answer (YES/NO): NO